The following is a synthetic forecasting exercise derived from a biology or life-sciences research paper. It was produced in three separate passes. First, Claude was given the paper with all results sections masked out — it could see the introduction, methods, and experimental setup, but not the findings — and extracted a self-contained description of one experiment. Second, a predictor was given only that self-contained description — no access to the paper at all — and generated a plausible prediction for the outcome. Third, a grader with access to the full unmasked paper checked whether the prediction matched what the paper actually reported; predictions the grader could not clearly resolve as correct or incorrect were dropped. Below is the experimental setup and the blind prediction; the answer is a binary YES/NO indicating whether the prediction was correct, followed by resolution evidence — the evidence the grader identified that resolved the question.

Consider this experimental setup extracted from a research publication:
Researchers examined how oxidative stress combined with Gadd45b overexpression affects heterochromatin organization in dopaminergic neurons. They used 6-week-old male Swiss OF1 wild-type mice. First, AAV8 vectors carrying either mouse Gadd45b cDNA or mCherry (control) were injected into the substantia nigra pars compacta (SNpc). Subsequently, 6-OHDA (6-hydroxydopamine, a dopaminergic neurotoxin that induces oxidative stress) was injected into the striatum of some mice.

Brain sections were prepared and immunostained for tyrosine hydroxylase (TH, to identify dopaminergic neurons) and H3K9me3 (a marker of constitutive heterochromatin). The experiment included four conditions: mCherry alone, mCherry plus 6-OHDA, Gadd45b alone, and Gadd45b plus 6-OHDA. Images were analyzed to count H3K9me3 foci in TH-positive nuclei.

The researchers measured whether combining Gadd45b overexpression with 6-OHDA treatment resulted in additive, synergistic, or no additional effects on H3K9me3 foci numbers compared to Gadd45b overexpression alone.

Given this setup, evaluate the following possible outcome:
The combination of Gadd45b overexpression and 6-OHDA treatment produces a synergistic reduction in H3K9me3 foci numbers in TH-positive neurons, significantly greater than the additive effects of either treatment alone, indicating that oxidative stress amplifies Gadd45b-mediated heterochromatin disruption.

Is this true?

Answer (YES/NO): NO